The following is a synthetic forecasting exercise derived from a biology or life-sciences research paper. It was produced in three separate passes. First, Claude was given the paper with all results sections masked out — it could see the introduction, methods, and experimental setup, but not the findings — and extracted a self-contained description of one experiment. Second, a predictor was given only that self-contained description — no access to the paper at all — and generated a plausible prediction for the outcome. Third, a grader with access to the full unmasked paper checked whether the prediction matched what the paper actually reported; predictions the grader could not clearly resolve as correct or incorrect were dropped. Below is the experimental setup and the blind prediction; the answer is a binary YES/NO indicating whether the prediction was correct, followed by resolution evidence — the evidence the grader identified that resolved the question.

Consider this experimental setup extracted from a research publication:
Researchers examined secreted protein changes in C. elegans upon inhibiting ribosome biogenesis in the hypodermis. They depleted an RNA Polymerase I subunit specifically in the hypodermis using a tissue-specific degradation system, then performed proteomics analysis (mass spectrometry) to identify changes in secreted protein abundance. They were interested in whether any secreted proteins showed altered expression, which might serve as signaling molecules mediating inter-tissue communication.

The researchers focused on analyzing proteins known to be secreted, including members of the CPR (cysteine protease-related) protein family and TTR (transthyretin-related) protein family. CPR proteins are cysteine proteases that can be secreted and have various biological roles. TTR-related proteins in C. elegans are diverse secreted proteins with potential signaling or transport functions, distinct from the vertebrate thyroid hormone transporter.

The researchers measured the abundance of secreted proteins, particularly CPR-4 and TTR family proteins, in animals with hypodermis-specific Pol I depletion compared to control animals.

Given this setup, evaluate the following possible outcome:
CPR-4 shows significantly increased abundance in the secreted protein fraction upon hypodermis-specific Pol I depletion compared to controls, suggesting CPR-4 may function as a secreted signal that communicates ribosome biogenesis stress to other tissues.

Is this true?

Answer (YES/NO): YES